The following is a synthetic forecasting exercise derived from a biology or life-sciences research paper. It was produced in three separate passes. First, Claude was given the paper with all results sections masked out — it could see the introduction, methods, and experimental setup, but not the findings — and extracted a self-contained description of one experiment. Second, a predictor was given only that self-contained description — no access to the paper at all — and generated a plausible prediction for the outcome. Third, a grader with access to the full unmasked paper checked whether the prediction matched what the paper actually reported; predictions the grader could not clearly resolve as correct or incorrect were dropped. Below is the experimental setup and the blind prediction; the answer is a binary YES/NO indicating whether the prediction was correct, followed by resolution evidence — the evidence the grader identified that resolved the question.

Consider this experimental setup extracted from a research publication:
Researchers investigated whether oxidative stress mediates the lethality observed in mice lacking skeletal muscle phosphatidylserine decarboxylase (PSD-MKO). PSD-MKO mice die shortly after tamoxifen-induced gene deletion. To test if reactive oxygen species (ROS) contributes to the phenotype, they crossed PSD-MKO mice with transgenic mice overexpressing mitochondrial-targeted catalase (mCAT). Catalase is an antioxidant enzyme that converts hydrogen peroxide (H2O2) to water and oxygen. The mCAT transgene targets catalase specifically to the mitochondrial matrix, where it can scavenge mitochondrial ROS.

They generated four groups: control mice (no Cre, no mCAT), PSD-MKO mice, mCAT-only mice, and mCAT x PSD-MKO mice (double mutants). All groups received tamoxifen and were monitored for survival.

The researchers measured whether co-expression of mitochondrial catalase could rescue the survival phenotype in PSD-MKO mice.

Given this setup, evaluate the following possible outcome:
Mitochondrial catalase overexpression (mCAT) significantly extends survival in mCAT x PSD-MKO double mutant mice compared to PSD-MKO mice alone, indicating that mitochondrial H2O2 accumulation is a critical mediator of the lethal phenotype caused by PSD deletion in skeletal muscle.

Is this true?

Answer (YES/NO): NO